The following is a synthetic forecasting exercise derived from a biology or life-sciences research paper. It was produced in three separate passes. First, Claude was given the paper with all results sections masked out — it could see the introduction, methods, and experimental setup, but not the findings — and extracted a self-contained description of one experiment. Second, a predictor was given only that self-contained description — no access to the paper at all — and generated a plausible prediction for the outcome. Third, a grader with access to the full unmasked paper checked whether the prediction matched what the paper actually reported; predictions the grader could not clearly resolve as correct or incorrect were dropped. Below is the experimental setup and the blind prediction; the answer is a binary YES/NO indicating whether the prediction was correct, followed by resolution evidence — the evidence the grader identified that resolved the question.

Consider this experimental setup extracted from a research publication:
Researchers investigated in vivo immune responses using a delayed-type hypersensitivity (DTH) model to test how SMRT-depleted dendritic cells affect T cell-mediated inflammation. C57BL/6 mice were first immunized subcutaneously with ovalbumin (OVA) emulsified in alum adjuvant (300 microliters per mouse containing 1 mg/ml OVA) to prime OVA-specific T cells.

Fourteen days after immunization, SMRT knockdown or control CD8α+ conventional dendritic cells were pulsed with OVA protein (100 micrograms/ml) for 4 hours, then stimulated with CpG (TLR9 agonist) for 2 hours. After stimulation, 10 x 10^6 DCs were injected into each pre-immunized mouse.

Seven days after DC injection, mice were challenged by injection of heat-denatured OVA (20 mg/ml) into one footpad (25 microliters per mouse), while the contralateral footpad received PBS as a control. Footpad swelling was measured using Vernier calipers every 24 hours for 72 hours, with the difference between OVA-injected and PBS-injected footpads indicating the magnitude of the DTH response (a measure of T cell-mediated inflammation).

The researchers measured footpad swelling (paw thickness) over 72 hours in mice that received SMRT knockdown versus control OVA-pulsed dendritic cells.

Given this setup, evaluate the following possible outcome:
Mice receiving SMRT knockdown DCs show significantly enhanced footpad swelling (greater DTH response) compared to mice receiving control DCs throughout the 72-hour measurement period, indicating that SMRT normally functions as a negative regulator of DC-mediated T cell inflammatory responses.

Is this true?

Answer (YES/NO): YES